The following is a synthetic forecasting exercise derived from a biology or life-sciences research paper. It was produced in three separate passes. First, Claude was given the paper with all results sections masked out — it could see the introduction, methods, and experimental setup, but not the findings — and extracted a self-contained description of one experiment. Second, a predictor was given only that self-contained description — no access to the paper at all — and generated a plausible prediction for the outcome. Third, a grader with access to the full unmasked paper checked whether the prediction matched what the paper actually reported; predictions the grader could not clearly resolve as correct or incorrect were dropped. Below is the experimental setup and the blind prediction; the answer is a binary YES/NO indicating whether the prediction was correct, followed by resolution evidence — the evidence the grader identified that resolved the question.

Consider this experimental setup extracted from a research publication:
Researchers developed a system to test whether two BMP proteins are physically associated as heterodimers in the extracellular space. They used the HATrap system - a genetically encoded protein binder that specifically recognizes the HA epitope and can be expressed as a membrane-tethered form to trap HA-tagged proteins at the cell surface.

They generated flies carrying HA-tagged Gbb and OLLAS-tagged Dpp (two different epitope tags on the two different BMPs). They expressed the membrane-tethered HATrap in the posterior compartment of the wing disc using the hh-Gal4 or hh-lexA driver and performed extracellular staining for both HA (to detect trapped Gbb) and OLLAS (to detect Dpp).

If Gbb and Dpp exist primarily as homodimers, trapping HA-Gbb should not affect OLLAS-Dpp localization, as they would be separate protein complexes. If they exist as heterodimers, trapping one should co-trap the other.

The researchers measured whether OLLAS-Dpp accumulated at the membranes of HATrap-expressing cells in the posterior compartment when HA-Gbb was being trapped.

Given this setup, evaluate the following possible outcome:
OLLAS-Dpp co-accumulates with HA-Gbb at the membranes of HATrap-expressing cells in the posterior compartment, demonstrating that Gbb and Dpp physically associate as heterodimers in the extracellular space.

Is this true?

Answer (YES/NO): YES